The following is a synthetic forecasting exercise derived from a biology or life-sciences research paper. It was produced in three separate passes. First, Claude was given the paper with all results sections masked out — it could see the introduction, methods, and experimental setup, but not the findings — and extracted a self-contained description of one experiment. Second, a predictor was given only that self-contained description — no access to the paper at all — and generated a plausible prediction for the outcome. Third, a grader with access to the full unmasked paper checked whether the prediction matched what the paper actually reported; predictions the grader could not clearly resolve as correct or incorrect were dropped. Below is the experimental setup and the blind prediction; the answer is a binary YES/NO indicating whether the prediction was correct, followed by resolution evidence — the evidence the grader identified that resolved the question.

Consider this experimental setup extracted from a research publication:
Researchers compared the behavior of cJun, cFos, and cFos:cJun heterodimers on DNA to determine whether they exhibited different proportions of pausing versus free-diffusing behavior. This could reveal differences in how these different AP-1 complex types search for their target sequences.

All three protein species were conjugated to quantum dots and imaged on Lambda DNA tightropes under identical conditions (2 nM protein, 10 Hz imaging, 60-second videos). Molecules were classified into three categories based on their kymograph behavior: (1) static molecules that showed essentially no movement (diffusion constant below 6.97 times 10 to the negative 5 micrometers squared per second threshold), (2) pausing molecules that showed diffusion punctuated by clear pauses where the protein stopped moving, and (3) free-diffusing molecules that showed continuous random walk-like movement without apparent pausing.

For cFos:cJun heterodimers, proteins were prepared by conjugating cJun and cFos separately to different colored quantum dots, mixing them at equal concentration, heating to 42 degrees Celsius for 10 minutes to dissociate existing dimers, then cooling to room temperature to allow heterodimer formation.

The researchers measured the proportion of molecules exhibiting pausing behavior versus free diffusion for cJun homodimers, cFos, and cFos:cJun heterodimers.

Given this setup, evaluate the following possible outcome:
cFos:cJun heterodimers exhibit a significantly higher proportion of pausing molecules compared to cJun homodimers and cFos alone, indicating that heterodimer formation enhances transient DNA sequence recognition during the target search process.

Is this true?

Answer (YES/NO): NO